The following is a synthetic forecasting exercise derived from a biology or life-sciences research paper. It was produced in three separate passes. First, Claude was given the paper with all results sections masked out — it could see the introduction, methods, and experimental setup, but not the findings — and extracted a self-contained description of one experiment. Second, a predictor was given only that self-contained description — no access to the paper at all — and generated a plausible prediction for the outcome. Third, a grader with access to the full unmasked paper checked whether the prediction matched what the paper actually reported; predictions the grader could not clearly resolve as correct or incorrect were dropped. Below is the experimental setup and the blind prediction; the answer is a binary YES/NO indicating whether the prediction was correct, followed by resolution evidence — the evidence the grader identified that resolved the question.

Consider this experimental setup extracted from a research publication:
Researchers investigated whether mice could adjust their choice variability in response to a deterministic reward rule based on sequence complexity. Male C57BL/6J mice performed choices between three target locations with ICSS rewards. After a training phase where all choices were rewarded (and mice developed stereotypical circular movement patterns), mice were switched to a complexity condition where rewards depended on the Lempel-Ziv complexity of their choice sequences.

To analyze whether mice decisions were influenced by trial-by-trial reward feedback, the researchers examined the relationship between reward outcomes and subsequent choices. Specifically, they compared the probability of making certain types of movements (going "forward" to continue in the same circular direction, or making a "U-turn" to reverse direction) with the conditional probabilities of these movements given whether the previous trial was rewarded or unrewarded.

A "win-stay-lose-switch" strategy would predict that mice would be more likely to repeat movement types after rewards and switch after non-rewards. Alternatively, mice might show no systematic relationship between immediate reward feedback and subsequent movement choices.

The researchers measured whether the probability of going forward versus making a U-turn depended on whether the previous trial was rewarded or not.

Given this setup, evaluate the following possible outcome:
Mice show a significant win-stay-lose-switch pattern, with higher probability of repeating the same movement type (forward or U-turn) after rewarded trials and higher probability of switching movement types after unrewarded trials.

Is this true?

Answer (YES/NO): NO